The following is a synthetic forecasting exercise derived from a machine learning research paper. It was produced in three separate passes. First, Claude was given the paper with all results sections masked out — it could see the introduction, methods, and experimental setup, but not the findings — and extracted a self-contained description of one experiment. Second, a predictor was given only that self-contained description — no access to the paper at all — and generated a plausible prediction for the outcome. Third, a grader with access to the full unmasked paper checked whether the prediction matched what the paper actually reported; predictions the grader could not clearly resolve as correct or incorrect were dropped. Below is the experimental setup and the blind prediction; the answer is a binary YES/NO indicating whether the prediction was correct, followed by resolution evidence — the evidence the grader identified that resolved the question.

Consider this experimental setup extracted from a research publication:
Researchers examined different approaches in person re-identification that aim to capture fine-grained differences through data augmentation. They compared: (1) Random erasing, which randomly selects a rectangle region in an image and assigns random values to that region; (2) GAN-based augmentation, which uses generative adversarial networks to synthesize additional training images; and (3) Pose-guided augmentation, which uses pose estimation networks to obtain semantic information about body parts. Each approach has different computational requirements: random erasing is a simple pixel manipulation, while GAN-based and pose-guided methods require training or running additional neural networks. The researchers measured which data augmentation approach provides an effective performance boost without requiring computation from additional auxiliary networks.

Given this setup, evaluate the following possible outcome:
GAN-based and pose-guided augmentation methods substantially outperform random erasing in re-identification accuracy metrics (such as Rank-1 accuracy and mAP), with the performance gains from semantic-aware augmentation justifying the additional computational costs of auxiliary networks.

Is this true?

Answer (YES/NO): NO